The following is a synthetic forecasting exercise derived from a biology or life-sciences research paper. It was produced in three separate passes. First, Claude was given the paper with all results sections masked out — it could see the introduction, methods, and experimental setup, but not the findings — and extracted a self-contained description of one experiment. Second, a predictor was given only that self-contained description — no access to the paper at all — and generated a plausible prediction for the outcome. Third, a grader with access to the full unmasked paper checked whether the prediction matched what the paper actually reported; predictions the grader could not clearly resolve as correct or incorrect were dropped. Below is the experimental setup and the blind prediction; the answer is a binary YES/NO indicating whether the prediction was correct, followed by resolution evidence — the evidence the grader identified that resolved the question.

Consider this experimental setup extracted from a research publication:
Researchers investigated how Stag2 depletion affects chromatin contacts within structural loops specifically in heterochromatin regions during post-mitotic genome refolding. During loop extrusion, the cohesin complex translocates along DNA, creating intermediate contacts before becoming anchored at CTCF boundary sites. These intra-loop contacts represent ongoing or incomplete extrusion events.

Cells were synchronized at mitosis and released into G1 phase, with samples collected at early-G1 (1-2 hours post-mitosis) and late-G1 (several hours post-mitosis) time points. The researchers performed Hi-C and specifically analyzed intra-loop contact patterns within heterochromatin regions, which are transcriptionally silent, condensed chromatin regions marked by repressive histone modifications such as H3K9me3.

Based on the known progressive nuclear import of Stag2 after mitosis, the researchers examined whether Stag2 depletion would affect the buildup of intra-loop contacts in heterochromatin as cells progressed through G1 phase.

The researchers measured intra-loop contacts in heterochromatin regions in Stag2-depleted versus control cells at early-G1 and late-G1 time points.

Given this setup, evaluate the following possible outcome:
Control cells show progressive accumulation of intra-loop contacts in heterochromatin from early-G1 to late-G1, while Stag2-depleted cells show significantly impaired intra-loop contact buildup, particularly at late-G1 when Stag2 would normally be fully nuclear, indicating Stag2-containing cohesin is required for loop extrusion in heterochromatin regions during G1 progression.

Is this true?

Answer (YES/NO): YES